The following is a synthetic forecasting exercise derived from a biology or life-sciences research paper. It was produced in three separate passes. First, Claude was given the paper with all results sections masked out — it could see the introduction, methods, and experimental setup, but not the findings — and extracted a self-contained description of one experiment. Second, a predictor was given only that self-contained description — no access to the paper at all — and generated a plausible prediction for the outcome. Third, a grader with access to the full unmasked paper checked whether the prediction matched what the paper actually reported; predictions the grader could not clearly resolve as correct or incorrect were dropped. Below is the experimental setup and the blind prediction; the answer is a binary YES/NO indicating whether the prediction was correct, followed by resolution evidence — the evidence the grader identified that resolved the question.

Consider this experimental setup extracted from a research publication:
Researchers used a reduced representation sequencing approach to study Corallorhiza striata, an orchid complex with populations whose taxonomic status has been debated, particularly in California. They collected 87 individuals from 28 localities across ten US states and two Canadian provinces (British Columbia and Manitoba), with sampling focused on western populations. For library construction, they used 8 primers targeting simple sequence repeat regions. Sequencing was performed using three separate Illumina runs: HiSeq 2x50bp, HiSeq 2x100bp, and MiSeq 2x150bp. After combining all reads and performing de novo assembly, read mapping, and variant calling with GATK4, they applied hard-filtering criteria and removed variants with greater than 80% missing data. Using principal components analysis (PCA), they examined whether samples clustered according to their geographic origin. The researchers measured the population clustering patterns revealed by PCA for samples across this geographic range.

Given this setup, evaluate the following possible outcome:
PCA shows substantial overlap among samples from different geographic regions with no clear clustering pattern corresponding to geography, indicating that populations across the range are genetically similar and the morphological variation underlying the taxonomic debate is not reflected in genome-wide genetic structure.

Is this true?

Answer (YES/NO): NO